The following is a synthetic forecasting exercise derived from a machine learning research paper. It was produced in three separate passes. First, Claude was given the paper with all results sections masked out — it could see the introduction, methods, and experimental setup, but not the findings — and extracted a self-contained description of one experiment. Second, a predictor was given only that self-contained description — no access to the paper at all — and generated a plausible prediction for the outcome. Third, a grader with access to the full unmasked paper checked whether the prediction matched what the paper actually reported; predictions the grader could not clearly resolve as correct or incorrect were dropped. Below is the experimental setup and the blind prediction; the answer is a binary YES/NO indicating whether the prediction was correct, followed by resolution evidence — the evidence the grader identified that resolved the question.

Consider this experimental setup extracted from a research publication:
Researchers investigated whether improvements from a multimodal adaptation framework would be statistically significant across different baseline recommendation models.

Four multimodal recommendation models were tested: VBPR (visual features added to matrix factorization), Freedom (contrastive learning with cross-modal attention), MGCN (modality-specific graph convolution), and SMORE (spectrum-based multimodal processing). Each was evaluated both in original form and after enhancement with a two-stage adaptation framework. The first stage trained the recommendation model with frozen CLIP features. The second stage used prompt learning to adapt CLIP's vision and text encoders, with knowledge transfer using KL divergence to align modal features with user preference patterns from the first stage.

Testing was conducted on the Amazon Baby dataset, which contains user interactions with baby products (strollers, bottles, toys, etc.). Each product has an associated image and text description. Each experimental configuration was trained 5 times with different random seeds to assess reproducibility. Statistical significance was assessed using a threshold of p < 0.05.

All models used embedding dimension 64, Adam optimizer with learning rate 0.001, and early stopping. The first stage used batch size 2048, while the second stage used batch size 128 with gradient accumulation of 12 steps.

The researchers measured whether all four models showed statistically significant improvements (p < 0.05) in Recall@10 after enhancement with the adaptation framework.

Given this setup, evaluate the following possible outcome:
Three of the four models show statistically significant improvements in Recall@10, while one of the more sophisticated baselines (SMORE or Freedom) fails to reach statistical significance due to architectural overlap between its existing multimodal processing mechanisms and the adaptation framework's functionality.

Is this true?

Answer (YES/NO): NO